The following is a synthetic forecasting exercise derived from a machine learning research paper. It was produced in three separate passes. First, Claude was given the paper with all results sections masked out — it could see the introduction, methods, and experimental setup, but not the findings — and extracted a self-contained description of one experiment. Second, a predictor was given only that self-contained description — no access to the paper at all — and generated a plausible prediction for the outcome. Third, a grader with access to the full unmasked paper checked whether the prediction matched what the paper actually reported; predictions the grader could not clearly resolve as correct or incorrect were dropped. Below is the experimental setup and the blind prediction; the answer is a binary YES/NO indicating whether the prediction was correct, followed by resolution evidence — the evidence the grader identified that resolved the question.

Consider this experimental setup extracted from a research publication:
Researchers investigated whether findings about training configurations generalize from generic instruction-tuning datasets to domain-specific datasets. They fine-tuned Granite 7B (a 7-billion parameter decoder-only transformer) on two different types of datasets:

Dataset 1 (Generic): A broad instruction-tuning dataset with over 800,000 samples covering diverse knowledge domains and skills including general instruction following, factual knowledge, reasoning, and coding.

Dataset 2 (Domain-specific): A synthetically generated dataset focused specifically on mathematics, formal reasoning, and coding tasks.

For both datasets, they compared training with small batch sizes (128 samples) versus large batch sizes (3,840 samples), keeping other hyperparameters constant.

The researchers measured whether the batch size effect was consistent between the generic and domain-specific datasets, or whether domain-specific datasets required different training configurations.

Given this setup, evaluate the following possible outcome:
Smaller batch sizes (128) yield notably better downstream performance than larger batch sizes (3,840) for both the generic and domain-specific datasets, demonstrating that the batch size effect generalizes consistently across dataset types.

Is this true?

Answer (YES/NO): NO